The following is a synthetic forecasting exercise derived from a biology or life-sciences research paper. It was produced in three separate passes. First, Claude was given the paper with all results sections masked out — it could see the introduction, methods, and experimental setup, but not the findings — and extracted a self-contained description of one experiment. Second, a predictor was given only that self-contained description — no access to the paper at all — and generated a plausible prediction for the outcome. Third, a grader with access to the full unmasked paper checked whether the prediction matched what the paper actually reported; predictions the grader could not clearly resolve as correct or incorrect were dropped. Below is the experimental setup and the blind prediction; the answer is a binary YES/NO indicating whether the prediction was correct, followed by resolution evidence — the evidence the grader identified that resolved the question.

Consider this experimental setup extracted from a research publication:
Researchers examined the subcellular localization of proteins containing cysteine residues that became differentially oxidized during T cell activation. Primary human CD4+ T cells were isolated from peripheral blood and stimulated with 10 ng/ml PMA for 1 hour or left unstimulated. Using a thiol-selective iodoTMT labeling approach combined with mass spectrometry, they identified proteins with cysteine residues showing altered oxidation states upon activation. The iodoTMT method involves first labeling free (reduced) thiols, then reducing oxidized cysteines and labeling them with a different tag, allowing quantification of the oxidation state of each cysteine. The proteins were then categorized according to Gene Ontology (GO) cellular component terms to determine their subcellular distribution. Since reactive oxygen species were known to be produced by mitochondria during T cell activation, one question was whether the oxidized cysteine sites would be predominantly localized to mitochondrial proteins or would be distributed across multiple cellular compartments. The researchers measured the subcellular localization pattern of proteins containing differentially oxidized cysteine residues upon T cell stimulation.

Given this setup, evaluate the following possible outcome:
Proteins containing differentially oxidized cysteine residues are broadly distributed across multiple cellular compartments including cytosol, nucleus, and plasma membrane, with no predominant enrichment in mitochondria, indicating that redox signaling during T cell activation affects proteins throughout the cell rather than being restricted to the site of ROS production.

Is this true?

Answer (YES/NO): YES